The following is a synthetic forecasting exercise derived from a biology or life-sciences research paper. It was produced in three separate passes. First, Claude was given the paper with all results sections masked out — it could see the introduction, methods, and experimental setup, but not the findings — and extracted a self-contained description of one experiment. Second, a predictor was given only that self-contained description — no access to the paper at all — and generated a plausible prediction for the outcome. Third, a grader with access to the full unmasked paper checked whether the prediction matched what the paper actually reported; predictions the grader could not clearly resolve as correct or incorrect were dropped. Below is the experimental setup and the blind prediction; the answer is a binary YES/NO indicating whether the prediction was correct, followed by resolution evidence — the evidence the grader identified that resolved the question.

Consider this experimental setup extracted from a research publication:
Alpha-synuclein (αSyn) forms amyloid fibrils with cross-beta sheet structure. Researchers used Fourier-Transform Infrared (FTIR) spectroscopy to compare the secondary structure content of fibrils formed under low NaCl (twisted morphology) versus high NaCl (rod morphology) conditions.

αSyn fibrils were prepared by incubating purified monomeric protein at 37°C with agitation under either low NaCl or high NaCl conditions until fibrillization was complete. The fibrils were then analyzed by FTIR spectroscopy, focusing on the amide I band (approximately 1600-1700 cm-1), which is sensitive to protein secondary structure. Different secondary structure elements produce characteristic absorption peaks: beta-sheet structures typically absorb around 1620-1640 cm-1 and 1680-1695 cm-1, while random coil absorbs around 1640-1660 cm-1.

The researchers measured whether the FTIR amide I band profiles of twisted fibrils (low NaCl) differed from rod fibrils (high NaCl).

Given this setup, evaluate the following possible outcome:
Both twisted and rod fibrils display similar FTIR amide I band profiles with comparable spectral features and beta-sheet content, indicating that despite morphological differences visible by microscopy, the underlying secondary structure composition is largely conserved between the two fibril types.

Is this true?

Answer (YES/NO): NO